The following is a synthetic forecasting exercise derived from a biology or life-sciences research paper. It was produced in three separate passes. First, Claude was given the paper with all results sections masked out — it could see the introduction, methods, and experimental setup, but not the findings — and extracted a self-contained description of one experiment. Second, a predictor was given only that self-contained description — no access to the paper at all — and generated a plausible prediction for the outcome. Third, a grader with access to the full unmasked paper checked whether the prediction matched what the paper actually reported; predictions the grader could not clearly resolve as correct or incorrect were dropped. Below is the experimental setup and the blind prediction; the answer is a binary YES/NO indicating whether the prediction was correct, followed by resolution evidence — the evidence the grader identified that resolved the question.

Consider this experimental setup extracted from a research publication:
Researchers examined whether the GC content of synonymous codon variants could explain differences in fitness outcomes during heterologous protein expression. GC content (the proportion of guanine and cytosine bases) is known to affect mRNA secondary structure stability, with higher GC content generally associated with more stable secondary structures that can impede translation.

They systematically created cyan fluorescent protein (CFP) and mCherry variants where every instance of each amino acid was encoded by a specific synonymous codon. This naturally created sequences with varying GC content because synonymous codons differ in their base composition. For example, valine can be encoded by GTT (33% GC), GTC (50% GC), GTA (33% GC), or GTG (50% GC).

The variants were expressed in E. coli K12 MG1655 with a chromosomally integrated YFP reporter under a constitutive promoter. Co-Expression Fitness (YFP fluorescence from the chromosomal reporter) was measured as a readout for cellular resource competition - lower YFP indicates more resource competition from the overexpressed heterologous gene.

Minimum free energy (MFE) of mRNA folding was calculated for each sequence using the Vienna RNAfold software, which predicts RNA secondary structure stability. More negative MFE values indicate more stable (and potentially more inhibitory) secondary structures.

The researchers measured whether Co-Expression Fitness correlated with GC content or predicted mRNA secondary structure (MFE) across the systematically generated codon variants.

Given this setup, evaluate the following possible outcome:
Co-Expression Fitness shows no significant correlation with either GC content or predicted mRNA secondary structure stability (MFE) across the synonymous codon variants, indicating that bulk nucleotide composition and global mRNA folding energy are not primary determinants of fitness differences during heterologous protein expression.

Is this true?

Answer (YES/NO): YES